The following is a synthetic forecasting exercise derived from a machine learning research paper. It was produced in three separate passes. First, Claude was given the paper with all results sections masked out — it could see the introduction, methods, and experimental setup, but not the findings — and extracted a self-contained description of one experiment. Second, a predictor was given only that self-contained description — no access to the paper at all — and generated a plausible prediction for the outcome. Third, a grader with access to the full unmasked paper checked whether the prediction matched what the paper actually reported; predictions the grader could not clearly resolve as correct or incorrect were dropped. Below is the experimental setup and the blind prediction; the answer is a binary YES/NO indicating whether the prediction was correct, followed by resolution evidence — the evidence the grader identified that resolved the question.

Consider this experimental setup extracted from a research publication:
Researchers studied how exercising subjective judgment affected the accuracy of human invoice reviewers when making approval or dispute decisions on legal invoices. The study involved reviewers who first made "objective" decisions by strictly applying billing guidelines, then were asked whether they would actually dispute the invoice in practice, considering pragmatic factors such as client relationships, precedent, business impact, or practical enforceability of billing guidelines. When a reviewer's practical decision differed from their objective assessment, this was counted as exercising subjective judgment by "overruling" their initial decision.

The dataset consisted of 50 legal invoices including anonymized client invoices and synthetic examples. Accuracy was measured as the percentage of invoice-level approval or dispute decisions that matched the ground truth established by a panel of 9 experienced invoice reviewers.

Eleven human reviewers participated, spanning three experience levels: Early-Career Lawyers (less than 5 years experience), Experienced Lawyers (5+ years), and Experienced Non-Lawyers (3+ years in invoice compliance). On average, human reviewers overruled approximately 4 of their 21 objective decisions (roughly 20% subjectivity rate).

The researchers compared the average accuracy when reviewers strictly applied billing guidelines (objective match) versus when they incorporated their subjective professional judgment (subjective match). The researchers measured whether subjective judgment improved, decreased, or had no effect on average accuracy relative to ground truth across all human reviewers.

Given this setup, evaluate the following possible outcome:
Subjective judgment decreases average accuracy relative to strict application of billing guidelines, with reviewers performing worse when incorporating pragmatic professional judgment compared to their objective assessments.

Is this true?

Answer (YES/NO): NO